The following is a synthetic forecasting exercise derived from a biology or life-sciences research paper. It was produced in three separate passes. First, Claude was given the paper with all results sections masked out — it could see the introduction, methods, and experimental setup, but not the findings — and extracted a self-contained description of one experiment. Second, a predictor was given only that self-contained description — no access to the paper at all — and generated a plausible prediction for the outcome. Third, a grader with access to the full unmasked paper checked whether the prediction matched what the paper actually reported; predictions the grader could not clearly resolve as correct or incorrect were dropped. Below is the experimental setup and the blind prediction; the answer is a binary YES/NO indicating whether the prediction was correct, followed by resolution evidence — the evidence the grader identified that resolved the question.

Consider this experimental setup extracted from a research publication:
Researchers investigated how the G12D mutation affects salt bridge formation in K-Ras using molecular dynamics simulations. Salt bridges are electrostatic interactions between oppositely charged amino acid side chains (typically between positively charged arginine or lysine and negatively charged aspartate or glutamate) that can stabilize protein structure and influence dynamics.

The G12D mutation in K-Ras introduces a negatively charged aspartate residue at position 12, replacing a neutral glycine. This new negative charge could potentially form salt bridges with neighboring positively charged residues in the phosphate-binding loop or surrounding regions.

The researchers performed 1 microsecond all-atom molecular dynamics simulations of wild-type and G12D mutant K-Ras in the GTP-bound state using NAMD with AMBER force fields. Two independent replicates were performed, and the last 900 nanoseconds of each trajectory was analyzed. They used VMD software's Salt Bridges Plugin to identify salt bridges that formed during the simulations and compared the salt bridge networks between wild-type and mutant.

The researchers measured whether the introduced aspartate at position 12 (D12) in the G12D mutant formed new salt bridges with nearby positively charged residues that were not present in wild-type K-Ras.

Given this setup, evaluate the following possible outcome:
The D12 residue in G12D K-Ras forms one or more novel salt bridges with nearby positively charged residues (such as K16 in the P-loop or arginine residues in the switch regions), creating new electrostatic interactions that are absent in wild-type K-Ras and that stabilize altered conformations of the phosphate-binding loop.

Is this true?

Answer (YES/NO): NO